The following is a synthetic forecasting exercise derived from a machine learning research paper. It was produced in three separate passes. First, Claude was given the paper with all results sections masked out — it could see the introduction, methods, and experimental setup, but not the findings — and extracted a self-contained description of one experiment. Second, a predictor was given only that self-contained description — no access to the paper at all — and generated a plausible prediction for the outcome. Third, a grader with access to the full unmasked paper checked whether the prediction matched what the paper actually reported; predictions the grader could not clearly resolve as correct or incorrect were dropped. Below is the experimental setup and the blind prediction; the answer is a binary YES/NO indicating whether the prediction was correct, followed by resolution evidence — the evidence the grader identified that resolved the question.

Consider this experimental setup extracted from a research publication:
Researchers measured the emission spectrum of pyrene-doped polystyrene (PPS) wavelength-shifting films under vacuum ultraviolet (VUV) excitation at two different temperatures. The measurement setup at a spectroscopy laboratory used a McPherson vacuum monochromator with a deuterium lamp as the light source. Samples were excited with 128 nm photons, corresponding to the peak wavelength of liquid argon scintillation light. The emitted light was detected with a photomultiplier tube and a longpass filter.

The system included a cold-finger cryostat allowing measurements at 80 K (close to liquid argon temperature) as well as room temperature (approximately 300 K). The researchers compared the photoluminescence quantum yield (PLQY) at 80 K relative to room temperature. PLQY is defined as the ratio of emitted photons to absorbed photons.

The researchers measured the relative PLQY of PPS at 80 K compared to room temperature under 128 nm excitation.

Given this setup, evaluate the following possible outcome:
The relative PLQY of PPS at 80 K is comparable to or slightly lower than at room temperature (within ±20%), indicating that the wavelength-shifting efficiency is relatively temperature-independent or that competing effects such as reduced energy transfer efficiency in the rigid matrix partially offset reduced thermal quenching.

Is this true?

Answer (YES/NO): NO